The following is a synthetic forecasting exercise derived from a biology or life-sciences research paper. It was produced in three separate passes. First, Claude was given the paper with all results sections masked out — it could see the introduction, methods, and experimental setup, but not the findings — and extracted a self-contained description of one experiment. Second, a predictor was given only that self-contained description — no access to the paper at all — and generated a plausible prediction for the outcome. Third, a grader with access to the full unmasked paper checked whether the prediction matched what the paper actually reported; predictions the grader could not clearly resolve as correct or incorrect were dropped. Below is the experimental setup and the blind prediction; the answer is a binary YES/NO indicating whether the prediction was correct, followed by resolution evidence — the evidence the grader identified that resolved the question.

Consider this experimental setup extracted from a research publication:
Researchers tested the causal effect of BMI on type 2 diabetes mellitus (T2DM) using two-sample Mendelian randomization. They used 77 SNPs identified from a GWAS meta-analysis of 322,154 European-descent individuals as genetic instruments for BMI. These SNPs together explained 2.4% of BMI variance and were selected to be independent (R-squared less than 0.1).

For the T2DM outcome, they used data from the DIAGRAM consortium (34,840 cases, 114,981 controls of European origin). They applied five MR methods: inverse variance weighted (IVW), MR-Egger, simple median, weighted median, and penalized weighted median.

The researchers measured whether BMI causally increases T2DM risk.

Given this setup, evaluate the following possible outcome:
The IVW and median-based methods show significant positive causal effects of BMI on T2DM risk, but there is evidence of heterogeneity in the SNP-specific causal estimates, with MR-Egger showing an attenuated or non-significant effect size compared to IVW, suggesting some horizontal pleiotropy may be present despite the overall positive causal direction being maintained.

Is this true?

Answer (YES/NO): NO